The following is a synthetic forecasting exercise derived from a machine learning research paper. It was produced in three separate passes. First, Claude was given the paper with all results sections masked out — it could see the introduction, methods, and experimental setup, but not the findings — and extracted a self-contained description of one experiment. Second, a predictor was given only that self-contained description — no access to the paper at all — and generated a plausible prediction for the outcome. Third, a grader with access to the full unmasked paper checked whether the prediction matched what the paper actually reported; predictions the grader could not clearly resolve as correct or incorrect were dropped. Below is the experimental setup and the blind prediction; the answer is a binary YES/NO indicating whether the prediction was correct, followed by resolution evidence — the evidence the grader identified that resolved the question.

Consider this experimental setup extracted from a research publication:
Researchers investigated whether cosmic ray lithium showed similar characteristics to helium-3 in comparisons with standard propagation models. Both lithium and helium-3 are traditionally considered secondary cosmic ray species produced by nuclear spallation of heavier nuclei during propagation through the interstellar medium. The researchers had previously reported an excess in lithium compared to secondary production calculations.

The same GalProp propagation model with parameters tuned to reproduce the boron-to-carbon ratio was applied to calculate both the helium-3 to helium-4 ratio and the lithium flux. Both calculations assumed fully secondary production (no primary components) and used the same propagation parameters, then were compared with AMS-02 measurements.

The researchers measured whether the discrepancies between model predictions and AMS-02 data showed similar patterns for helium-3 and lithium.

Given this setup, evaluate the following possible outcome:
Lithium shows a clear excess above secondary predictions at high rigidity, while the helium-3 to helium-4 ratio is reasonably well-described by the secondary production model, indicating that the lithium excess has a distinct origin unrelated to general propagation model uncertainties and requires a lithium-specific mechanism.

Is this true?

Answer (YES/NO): NO